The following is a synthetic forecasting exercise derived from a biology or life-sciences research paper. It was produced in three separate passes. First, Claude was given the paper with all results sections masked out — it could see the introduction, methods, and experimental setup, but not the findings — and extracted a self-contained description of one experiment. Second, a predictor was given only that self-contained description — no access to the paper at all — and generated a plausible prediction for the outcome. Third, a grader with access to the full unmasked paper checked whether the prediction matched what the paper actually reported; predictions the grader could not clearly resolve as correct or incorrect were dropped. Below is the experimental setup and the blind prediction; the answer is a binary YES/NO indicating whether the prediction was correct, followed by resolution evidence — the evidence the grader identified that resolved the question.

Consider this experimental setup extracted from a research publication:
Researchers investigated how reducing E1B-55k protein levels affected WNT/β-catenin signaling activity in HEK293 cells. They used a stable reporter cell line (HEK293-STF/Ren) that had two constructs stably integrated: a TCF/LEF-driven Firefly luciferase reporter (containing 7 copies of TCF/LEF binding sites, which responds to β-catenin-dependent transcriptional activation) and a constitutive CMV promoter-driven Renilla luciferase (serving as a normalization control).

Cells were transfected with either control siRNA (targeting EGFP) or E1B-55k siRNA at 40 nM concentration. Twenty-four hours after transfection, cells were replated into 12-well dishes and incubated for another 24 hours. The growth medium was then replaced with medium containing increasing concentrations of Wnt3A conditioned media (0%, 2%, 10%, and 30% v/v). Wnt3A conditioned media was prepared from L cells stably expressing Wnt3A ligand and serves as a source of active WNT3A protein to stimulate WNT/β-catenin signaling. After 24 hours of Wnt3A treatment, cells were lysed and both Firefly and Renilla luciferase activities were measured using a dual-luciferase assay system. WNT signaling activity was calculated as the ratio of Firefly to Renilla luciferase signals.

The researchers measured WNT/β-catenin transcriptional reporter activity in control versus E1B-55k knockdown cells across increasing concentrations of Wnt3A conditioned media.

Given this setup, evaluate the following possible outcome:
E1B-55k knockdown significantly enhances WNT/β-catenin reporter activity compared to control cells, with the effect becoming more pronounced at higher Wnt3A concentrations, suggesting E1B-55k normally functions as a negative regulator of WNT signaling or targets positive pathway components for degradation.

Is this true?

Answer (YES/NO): NO